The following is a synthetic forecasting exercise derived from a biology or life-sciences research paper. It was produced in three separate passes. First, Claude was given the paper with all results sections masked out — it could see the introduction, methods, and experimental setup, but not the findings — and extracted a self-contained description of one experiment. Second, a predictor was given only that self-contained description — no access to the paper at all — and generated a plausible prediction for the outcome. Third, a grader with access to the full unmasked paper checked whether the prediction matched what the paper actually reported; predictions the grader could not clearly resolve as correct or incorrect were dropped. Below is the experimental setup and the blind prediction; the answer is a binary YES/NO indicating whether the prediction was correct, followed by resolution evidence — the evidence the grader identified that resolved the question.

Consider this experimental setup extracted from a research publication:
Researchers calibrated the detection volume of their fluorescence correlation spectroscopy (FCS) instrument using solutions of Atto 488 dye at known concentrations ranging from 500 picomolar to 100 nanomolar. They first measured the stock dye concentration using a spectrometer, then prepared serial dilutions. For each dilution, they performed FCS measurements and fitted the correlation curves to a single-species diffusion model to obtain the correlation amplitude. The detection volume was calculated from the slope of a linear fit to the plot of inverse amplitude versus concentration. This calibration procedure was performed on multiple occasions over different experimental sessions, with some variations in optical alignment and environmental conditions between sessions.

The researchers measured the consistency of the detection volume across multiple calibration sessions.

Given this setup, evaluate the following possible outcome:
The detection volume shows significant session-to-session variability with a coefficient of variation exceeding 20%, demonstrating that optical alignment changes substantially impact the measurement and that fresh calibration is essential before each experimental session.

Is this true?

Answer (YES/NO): NO